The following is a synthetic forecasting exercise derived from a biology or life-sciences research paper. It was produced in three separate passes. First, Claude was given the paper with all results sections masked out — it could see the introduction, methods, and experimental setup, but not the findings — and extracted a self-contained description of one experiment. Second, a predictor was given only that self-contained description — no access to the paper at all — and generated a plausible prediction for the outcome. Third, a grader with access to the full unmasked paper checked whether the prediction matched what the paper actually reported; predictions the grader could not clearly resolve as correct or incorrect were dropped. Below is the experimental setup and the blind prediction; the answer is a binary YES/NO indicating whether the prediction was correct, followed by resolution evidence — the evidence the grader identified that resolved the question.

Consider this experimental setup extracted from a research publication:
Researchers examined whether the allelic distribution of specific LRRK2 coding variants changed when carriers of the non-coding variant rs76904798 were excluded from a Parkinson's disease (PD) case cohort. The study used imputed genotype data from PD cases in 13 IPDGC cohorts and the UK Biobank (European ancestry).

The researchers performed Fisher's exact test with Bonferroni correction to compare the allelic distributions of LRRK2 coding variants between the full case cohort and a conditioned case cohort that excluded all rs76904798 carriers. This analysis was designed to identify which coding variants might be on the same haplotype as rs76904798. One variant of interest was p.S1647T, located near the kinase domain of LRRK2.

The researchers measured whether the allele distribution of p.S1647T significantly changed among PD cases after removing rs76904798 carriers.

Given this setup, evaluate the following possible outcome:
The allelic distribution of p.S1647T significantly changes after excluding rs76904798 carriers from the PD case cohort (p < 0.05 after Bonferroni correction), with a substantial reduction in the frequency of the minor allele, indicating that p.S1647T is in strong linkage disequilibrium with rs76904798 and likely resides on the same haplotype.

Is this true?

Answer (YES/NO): NO